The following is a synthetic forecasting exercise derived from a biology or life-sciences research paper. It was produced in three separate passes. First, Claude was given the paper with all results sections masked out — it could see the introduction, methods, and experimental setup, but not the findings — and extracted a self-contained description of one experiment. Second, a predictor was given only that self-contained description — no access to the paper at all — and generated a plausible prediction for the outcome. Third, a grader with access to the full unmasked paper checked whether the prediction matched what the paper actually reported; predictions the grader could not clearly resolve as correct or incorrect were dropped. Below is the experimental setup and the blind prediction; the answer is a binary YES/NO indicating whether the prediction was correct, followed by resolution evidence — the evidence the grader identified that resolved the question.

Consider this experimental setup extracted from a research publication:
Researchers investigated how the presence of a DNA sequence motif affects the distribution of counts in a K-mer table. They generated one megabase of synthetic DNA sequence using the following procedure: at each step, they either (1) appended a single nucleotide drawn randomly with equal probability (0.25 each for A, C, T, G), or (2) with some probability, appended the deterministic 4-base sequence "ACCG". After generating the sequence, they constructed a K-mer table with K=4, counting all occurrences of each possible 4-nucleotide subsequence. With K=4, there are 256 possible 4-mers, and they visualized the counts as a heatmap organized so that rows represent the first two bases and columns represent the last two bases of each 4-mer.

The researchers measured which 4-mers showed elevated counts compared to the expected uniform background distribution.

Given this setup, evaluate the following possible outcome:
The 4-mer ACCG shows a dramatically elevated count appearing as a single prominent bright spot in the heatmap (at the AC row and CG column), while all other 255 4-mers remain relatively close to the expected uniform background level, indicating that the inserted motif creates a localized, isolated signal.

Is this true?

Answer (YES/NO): NO